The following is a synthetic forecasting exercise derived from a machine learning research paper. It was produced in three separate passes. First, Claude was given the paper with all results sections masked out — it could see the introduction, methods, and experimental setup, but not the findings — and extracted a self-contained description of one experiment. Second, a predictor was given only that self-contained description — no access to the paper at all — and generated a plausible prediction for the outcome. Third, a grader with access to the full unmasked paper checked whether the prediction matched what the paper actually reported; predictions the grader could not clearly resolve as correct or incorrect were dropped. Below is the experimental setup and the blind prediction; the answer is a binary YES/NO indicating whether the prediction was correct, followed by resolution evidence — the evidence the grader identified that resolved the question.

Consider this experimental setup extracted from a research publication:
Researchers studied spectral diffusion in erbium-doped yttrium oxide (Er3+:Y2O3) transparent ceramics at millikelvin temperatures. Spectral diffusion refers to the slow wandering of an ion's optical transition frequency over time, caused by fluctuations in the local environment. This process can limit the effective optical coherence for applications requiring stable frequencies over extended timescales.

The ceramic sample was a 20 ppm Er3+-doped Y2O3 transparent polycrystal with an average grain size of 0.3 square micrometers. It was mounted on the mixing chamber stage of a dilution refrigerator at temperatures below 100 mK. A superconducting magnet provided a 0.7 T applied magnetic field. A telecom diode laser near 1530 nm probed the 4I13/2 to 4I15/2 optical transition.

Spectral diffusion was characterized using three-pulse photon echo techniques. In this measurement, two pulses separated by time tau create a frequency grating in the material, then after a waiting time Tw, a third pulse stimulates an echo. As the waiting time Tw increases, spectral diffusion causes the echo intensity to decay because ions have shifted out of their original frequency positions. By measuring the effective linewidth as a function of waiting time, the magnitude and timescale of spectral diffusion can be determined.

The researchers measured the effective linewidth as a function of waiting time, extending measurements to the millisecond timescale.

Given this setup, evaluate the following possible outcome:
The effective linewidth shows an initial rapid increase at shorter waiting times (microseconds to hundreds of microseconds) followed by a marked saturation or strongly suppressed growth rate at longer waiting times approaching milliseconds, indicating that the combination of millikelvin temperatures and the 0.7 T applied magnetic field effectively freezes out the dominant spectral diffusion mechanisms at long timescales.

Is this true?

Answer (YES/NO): NO